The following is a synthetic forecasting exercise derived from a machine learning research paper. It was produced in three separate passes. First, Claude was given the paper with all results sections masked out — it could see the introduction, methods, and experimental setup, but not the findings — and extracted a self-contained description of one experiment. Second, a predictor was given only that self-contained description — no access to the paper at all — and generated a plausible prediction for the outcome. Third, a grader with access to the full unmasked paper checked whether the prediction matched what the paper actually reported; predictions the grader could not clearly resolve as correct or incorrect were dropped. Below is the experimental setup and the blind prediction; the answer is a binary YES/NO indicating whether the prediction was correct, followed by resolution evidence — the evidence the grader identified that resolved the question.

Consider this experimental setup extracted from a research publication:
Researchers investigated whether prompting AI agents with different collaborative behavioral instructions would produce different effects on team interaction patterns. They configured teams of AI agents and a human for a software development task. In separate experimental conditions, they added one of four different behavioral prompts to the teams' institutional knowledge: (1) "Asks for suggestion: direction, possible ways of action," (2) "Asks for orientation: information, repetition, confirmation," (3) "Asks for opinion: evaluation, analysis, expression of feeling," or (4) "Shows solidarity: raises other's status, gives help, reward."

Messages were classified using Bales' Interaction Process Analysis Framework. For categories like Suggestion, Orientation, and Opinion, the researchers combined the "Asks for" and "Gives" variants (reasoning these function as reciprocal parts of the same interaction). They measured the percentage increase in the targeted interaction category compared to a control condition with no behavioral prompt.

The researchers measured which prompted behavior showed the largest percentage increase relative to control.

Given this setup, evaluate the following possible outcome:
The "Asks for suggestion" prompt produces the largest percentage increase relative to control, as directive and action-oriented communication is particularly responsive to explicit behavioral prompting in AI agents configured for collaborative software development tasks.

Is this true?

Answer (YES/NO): NO